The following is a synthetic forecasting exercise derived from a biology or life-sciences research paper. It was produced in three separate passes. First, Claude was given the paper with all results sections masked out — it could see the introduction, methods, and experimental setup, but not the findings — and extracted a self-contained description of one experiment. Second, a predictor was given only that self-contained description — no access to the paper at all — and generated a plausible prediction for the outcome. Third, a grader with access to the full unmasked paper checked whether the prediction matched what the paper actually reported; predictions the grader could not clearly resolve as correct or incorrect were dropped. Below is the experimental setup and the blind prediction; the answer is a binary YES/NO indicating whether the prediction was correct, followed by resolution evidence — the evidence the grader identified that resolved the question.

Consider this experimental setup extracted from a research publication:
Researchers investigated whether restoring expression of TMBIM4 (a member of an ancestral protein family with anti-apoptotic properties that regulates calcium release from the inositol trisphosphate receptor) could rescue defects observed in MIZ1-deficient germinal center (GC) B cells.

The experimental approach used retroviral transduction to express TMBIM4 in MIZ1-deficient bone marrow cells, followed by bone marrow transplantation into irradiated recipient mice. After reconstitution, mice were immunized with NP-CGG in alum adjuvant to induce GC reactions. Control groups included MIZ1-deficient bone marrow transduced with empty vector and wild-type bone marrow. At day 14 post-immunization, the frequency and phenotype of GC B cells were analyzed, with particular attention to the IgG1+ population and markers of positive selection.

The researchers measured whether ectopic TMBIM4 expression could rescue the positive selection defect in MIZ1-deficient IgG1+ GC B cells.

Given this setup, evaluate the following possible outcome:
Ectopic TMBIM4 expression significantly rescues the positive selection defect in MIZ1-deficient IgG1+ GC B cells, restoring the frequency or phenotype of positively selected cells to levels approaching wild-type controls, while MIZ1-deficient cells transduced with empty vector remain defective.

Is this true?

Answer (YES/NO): NO